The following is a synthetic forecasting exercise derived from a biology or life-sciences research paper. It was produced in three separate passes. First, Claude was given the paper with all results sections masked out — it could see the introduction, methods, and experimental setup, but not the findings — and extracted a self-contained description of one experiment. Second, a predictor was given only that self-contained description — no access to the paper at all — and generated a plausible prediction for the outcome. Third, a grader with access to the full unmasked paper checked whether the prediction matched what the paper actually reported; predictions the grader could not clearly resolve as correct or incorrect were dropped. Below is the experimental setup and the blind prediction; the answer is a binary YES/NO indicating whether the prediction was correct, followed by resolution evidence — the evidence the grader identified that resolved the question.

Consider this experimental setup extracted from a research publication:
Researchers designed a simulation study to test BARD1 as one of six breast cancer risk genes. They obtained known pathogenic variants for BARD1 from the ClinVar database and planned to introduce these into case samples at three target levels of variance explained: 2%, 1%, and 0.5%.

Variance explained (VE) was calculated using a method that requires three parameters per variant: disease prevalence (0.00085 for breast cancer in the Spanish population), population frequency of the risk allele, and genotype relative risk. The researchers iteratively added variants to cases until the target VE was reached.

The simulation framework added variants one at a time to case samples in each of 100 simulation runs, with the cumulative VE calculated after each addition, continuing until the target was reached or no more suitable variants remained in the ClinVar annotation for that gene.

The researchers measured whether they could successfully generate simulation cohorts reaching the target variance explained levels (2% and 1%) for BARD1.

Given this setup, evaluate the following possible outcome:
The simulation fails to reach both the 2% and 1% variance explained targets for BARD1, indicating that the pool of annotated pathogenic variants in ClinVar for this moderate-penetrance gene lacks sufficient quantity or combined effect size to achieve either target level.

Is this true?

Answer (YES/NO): YES